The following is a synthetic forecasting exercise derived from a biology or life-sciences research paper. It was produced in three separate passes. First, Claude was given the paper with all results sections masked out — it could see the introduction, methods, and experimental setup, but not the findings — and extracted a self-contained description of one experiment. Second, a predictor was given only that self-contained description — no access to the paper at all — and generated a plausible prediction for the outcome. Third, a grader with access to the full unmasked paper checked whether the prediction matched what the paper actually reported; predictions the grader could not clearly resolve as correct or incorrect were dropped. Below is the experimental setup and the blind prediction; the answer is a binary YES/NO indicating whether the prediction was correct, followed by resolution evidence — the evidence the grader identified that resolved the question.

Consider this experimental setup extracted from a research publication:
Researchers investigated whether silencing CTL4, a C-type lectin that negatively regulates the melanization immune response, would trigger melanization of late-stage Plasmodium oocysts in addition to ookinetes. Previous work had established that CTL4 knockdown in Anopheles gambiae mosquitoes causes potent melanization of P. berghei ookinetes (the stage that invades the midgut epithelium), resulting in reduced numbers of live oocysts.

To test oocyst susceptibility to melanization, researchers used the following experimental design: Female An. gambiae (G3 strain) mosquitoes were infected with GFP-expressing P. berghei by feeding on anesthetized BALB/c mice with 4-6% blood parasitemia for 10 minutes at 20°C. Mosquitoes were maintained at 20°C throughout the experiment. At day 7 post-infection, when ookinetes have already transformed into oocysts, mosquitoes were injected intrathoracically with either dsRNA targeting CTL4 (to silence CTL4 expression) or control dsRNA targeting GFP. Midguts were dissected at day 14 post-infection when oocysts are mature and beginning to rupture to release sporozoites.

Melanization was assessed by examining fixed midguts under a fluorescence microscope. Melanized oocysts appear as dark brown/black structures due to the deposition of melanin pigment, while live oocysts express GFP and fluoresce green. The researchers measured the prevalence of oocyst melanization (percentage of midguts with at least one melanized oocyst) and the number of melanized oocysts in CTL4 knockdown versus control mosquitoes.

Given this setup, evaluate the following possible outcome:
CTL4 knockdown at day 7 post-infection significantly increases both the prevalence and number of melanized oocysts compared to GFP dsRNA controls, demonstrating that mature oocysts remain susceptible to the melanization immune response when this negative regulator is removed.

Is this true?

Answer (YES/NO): NO